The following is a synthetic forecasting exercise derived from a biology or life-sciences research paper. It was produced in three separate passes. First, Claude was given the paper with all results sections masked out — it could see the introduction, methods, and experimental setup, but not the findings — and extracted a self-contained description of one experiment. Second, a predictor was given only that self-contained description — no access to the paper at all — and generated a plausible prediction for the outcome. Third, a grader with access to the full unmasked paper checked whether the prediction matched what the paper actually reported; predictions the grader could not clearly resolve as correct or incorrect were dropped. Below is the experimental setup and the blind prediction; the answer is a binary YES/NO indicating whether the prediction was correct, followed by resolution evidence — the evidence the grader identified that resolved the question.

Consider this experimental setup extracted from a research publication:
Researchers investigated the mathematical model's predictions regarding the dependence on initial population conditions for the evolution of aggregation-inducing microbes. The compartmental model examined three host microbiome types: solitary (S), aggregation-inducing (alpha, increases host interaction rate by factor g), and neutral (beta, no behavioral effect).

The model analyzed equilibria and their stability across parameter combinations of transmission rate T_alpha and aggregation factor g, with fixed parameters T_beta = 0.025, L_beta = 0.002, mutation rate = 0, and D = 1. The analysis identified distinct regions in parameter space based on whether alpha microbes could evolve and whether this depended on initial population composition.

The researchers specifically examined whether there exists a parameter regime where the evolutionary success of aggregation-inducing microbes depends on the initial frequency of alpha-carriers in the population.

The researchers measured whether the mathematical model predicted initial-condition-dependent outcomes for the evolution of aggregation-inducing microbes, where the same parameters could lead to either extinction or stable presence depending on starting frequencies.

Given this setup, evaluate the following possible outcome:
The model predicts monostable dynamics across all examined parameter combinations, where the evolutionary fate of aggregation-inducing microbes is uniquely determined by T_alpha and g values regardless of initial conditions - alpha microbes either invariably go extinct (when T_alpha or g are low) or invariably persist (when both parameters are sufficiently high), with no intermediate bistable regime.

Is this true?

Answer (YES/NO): NO